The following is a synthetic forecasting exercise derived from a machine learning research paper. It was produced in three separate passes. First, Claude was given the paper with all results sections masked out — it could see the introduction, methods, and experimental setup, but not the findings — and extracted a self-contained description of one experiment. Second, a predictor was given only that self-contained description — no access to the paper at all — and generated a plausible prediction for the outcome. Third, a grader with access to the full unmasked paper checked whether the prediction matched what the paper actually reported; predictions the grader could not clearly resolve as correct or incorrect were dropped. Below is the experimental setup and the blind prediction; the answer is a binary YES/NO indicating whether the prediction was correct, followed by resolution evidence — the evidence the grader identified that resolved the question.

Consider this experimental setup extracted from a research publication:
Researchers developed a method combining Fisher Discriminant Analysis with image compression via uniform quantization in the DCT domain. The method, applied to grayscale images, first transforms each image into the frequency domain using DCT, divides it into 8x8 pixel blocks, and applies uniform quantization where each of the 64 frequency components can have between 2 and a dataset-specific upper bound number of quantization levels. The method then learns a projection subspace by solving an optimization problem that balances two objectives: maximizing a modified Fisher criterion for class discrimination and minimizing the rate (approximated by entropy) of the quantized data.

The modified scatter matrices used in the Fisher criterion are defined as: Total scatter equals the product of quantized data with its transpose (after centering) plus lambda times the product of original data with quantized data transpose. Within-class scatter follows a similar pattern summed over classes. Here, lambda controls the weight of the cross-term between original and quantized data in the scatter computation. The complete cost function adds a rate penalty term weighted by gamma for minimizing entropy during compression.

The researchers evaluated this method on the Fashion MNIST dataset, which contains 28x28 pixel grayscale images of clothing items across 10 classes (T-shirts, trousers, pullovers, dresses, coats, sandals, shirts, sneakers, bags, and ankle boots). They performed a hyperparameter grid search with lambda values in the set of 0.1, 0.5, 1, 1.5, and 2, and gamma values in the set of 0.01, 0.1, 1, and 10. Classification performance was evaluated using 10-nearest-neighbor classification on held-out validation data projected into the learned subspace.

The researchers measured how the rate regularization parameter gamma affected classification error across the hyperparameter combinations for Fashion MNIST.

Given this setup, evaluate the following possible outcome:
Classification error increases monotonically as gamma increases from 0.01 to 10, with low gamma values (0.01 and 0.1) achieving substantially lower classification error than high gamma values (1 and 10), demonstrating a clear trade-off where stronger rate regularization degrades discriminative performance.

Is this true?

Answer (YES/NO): NO